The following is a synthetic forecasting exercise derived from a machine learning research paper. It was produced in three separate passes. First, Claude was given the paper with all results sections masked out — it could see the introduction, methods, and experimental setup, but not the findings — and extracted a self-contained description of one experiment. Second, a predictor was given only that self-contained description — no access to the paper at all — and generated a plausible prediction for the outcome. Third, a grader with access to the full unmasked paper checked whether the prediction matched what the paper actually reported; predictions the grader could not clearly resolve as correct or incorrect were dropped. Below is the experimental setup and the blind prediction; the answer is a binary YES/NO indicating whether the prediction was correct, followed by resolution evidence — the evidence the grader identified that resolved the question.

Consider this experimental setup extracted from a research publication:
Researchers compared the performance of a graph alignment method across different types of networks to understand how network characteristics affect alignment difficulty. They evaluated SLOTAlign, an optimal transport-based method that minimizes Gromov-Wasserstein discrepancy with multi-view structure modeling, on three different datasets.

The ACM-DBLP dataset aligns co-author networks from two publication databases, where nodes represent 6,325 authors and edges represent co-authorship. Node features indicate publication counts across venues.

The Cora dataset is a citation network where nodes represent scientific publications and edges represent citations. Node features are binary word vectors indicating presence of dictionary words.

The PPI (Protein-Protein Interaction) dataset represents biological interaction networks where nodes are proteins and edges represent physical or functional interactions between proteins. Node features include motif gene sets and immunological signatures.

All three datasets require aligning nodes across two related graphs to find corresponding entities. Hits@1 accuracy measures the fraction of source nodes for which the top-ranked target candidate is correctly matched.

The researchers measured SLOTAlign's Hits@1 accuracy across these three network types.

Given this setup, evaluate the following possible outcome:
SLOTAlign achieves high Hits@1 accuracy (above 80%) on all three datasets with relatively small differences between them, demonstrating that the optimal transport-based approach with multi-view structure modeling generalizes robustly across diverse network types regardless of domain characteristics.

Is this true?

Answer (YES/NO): NO